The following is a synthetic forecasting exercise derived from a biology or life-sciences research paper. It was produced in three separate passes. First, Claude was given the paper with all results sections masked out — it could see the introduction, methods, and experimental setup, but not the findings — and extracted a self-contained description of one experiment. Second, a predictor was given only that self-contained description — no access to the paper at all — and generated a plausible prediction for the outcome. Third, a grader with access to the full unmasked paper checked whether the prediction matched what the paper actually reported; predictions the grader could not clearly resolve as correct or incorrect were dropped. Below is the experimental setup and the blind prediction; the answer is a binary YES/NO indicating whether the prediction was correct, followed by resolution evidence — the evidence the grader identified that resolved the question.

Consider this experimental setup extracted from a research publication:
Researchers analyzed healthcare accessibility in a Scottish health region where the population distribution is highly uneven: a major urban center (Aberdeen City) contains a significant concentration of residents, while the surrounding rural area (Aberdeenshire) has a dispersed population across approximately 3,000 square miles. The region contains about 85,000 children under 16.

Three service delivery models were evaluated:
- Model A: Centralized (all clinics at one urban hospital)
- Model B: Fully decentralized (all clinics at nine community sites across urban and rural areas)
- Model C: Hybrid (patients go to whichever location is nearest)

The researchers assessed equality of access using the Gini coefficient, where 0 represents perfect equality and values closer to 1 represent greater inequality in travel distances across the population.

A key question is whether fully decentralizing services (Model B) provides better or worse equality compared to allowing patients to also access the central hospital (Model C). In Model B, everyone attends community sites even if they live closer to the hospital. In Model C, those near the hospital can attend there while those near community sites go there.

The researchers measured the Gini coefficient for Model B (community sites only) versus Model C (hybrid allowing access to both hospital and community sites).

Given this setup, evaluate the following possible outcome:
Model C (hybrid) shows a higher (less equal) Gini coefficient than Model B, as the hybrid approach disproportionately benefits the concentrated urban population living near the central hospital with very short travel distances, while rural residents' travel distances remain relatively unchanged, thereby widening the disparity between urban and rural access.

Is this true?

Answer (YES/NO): YES